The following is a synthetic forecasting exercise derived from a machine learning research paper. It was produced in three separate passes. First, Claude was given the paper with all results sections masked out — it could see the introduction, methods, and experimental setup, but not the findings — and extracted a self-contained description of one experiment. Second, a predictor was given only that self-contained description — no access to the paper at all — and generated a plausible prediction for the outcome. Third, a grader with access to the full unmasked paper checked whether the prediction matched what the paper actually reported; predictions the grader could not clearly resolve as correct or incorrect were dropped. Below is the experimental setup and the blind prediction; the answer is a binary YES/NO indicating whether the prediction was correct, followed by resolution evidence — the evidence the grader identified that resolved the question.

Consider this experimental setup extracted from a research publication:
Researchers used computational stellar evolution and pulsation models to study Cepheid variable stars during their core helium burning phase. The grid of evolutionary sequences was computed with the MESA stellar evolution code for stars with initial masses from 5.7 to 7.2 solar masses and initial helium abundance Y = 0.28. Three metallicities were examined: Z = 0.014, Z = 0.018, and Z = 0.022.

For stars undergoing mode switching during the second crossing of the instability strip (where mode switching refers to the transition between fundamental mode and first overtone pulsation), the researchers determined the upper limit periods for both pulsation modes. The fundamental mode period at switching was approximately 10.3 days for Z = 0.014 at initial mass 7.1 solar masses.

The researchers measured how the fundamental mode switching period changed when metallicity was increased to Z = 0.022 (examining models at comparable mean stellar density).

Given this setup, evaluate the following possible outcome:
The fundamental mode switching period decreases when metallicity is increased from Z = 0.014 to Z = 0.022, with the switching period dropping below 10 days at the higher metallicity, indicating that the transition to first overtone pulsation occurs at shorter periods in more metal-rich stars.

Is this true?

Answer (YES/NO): YES